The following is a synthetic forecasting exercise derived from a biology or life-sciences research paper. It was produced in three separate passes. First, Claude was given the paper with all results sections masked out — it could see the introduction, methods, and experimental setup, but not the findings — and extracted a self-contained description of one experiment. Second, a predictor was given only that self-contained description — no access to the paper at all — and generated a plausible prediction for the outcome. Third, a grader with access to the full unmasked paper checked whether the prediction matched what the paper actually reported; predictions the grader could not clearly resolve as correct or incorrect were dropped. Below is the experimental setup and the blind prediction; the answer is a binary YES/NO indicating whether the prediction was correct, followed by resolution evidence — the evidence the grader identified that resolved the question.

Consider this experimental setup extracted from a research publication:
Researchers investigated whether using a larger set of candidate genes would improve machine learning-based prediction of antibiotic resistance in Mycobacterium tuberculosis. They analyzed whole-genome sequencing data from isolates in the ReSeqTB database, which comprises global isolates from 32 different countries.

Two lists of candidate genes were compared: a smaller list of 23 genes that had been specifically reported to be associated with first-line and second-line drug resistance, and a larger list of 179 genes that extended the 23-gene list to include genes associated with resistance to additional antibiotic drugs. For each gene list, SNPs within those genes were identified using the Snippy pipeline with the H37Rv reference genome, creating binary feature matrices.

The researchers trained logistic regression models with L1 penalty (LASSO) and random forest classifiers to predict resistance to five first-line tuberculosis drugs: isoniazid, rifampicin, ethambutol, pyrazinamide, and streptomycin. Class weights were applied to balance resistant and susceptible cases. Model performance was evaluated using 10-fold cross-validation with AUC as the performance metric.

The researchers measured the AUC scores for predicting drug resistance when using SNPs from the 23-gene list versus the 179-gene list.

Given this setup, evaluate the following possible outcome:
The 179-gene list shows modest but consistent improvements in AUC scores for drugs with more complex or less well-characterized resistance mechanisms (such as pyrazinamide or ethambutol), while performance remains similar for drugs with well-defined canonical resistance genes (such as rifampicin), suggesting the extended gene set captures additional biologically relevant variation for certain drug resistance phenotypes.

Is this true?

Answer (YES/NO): NO